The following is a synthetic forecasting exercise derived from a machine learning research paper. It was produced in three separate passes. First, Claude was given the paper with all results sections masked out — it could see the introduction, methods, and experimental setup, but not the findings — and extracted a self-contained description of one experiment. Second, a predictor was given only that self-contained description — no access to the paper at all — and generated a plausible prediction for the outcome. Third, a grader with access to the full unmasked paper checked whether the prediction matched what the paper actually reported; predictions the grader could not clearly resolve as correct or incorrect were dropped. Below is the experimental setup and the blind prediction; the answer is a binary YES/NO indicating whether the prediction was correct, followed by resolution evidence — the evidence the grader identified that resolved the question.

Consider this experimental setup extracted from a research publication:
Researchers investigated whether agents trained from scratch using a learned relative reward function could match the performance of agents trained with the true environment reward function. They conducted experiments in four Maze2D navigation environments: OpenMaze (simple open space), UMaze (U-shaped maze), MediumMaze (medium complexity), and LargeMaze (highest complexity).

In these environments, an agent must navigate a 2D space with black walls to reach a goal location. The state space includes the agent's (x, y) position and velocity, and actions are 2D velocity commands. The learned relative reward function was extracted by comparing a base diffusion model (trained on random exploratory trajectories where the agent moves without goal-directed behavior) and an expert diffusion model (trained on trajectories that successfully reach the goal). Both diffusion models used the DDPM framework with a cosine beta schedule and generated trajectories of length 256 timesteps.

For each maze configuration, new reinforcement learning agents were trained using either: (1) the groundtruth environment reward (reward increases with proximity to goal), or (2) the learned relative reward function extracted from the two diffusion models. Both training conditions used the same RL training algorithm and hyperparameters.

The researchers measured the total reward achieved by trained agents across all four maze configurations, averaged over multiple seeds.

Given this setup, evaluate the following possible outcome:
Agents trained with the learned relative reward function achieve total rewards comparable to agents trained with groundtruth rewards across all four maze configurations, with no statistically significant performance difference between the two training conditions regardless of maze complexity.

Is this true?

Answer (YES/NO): NO